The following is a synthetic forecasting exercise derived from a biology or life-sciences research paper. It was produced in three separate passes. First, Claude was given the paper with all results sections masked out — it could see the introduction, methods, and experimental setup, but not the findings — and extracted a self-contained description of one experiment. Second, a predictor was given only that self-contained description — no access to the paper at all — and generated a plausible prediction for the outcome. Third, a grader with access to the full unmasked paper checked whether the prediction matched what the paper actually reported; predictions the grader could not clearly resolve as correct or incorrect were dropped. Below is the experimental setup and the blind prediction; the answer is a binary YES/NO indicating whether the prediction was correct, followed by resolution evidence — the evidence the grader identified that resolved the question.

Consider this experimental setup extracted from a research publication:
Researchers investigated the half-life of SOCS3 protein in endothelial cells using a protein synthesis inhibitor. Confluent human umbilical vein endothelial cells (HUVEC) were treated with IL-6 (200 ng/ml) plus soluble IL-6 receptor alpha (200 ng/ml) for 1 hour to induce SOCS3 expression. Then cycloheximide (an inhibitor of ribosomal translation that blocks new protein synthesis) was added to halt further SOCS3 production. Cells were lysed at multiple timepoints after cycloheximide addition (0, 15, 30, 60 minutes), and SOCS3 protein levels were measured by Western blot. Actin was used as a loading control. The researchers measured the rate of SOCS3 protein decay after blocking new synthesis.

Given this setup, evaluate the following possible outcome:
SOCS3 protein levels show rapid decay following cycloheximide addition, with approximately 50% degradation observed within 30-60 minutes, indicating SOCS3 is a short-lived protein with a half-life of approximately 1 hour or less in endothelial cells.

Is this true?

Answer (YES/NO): NO